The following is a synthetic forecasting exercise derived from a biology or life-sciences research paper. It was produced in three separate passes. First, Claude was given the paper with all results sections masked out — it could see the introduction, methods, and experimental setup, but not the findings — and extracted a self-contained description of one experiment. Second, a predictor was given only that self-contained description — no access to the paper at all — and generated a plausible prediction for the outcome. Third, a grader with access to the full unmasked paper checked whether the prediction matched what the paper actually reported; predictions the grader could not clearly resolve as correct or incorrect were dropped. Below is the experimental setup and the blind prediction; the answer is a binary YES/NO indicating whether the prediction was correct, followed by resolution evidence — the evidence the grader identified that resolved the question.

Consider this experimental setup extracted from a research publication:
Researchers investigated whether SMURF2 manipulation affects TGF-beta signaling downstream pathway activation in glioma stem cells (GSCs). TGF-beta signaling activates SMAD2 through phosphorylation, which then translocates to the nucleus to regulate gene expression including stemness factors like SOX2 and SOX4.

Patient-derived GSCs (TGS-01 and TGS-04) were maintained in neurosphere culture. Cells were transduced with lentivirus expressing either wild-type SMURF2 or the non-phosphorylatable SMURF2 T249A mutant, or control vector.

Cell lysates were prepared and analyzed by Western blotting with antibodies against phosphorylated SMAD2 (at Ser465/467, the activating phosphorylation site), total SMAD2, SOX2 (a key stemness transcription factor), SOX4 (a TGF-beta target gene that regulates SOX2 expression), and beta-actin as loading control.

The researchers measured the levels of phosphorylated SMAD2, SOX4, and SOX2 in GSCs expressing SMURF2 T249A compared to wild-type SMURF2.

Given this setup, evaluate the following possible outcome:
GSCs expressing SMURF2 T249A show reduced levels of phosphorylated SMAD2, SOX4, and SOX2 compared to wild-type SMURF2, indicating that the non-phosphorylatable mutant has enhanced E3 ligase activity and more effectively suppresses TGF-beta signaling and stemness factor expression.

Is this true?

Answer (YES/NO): NO